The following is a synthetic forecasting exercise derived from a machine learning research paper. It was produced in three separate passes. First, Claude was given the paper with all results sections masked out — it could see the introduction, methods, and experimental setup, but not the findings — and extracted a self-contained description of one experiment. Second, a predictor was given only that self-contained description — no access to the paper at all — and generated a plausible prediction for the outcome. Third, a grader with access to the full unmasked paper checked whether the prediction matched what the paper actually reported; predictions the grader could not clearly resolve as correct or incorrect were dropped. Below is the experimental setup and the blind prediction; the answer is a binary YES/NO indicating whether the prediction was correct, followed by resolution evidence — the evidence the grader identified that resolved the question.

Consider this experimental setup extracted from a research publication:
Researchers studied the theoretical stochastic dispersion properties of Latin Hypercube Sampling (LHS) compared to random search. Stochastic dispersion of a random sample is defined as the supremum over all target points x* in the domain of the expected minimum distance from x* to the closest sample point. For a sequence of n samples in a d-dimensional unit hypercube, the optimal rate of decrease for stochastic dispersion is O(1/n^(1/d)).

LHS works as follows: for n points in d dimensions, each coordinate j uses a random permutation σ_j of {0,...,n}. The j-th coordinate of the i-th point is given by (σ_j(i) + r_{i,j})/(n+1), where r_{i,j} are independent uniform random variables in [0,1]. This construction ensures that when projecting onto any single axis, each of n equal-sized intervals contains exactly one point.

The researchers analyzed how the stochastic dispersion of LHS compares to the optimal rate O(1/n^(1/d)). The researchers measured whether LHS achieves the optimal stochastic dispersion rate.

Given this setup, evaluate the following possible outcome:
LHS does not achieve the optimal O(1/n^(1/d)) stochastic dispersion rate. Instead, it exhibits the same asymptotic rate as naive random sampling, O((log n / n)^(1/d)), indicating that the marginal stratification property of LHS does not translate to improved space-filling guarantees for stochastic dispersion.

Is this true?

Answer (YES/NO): NO